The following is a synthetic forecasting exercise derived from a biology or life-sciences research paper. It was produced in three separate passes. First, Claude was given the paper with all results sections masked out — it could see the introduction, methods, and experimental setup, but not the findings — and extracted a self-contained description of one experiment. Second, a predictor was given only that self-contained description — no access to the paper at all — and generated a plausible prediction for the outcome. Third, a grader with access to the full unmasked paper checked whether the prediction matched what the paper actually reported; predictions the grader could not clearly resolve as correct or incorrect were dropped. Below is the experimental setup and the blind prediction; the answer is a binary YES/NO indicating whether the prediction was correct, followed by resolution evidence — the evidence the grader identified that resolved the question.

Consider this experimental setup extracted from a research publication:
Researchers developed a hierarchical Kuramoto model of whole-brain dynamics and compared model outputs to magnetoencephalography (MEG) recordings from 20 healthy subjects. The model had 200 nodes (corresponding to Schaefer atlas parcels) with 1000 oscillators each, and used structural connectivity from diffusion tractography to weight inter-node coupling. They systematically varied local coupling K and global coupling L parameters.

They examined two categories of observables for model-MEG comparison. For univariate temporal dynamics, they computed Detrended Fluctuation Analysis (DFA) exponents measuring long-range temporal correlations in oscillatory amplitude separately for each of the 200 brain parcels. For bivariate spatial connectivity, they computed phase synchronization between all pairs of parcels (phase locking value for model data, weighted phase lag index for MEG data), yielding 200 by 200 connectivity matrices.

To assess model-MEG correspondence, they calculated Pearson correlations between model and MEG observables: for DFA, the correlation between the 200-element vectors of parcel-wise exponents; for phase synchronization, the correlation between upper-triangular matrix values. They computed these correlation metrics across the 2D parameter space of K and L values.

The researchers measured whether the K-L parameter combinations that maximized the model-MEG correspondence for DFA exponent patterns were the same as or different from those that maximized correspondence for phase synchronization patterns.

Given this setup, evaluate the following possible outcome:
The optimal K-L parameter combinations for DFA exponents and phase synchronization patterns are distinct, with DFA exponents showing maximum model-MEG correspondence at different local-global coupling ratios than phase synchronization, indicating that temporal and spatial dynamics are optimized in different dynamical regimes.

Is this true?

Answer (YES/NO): NO